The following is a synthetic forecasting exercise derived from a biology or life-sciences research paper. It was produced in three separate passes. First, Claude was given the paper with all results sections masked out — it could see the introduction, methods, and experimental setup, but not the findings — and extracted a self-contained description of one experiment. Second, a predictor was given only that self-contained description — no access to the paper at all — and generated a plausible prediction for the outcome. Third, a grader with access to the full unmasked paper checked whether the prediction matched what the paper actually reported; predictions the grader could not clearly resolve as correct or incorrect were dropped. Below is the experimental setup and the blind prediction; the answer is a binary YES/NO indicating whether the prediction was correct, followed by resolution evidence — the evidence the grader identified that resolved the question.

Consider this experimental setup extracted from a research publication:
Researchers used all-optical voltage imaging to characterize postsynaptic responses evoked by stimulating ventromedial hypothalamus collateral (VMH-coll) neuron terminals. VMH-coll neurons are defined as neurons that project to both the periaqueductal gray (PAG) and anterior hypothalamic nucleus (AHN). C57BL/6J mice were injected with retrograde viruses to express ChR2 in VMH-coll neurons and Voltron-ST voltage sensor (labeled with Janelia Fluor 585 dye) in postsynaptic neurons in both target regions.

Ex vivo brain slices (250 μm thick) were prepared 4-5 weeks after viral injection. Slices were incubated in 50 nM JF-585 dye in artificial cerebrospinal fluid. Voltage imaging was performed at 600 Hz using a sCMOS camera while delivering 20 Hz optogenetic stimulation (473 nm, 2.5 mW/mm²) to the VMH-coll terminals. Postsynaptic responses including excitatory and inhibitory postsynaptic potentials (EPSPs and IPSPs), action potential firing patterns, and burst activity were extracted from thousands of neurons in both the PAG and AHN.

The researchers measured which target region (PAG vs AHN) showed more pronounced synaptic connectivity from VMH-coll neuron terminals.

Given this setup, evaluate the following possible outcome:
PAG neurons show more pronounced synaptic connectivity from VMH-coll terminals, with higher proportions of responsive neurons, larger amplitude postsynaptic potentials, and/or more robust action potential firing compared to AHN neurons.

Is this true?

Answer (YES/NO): NO